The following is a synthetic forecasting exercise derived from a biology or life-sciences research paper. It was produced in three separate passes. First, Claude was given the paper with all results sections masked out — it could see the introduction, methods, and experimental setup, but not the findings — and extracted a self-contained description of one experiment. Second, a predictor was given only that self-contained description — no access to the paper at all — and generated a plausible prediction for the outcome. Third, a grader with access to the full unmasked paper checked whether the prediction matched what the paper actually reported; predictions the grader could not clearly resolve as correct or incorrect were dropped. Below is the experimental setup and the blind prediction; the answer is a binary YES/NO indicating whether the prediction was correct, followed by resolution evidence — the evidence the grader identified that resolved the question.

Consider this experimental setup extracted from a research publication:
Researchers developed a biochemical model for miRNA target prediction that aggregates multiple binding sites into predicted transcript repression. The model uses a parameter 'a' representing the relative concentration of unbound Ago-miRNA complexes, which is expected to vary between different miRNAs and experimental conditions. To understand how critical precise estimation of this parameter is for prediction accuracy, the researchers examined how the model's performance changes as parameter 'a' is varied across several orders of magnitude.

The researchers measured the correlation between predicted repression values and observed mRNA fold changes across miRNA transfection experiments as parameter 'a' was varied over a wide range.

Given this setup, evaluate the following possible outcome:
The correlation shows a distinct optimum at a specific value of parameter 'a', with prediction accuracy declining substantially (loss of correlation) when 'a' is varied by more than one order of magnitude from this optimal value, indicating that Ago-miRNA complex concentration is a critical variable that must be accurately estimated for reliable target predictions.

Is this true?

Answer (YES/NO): NO